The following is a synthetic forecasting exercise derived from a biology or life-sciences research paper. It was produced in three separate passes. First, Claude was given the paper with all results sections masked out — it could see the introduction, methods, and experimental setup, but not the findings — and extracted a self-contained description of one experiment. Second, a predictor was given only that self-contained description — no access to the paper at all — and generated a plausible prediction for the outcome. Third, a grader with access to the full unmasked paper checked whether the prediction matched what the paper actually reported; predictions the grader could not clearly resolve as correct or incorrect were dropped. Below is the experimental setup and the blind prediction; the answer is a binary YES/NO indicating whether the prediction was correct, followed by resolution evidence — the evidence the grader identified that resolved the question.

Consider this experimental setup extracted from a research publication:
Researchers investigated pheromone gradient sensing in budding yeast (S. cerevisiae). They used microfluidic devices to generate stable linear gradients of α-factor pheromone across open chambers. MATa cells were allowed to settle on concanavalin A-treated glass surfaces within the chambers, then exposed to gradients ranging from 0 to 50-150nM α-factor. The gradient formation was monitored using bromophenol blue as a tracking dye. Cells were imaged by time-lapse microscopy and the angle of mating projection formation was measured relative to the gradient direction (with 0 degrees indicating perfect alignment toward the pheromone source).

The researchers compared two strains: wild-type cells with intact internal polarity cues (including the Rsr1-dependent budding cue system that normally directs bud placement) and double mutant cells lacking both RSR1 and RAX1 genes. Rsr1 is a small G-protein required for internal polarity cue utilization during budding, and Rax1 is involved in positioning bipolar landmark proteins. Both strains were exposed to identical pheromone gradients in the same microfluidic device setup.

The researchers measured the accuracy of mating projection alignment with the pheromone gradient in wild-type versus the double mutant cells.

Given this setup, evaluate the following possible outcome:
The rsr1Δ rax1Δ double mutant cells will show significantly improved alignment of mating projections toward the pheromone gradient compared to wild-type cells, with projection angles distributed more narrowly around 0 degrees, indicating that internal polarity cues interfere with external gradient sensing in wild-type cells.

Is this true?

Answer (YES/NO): NO